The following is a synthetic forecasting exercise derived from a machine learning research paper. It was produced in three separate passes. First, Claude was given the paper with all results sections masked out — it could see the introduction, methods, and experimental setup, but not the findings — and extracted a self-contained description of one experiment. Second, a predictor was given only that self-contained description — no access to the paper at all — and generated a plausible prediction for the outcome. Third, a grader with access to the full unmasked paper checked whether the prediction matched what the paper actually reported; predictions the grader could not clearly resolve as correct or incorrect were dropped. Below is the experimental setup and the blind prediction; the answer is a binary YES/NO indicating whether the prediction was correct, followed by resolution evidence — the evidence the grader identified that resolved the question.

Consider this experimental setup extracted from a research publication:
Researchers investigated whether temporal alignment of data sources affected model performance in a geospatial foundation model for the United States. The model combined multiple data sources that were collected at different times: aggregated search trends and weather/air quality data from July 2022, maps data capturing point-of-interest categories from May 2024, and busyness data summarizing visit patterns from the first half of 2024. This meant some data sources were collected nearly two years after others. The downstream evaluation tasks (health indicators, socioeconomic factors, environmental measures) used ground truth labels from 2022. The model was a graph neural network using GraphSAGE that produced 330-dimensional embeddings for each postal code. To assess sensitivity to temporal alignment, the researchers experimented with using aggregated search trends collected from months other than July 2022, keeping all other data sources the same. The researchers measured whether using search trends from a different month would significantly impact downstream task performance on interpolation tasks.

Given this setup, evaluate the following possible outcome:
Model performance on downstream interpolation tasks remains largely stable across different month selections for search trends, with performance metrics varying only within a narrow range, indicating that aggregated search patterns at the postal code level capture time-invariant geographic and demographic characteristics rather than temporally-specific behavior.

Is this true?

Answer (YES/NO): YES